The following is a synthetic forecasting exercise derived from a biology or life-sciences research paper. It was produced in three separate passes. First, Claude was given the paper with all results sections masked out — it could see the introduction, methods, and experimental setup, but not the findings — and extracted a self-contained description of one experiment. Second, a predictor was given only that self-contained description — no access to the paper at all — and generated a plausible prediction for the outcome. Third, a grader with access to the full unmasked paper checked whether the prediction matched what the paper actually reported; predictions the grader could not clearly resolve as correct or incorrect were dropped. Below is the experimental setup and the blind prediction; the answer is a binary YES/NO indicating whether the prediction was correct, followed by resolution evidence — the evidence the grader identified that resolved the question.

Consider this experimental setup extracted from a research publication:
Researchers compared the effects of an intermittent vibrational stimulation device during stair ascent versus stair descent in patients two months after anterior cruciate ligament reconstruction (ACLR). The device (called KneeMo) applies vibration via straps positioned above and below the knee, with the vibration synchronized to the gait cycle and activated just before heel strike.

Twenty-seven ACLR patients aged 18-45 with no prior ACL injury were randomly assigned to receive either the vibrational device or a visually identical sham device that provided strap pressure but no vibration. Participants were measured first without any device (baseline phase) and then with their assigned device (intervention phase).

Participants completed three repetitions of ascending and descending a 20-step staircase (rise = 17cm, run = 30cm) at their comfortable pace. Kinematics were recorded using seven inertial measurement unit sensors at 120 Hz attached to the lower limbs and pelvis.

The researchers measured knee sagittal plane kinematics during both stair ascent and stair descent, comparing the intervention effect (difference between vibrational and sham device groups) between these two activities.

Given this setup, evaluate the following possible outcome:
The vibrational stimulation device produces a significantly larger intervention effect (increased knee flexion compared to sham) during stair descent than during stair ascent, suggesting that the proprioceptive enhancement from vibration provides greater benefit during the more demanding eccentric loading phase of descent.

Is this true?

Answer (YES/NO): NO